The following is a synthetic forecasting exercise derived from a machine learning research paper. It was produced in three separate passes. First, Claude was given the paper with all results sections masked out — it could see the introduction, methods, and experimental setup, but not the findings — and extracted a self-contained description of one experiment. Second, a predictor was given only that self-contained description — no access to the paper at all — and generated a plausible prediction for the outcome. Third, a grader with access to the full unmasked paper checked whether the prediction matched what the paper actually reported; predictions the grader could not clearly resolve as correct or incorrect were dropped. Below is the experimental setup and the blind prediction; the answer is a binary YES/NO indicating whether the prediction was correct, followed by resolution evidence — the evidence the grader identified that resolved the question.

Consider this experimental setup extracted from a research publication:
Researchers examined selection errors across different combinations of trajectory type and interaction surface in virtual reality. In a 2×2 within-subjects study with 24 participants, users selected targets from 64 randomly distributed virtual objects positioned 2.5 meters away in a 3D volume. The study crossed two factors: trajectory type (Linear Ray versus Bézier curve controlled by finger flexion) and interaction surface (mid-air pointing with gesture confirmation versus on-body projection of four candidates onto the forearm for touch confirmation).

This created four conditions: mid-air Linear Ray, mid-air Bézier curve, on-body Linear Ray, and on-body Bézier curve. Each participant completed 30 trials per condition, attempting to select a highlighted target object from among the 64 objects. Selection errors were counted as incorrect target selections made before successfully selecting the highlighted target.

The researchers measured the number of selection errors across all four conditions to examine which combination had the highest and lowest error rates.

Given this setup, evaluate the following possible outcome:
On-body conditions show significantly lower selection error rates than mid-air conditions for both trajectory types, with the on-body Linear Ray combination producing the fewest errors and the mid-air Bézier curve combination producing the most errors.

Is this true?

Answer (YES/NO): NO